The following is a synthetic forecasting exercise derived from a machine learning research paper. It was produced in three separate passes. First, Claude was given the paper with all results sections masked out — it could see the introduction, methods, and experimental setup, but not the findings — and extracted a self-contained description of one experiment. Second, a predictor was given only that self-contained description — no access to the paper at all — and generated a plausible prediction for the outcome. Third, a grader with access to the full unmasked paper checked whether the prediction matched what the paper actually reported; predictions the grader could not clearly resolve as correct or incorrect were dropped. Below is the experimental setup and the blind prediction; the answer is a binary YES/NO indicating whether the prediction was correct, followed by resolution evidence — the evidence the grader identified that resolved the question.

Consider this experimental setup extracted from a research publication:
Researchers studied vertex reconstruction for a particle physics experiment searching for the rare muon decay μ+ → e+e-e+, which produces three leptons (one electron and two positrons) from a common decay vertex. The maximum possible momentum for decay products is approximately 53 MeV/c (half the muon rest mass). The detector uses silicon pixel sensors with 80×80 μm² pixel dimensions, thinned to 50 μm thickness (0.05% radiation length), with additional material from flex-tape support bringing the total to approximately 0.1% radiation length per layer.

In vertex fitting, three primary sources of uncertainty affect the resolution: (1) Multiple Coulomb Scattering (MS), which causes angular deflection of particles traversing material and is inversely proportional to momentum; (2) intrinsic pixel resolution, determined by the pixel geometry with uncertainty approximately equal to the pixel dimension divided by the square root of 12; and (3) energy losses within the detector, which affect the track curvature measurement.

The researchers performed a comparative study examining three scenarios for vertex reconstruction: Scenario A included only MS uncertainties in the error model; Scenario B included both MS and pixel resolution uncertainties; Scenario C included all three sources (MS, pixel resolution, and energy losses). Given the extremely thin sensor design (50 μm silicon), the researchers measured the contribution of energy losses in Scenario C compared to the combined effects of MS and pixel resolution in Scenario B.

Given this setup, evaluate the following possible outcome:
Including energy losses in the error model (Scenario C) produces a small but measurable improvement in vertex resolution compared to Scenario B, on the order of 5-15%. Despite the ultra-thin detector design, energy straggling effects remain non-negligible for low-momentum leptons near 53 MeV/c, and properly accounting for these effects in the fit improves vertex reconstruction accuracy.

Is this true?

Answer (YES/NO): NO